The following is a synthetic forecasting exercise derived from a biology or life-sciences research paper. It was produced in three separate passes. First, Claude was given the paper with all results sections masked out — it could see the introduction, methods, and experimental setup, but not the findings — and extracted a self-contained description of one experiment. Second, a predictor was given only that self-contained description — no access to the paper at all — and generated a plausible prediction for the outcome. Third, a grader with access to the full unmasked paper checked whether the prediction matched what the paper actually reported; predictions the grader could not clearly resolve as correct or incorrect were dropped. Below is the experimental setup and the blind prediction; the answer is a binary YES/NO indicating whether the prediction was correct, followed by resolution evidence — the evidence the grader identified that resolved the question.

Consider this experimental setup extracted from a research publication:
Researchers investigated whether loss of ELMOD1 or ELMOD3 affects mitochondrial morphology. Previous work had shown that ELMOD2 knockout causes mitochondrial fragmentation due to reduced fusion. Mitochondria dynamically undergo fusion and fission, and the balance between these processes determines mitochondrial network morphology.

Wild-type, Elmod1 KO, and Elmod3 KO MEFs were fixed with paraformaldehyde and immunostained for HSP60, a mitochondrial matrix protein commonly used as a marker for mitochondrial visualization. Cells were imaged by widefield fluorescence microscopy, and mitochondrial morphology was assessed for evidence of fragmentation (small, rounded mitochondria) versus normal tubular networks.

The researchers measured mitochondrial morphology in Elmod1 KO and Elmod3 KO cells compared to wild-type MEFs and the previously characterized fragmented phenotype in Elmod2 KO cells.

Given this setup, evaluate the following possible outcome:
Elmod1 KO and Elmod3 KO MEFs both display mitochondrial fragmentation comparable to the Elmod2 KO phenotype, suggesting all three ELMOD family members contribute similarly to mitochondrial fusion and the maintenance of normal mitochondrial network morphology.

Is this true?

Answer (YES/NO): NO